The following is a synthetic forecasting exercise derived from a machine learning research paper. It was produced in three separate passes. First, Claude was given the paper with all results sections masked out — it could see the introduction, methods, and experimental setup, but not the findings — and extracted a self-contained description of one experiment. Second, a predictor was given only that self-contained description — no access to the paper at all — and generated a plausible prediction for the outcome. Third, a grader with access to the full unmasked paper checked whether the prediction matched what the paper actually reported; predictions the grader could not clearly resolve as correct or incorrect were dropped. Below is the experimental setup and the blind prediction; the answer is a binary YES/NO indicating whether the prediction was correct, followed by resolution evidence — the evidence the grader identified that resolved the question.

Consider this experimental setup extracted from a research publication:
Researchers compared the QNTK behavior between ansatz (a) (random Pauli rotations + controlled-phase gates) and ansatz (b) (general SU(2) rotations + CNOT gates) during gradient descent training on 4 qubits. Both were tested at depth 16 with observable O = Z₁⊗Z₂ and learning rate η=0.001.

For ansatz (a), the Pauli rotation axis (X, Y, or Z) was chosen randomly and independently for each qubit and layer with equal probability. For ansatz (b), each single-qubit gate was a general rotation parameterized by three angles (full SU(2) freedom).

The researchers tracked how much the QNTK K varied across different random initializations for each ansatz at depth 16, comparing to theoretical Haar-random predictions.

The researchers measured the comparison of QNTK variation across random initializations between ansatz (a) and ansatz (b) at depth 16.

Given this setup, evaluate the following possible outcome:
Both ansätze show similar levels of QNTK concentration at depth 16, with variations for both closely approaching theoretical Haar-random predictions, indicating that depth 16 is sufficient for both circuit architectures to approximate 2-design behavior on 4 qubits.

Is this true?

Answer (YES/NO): NO